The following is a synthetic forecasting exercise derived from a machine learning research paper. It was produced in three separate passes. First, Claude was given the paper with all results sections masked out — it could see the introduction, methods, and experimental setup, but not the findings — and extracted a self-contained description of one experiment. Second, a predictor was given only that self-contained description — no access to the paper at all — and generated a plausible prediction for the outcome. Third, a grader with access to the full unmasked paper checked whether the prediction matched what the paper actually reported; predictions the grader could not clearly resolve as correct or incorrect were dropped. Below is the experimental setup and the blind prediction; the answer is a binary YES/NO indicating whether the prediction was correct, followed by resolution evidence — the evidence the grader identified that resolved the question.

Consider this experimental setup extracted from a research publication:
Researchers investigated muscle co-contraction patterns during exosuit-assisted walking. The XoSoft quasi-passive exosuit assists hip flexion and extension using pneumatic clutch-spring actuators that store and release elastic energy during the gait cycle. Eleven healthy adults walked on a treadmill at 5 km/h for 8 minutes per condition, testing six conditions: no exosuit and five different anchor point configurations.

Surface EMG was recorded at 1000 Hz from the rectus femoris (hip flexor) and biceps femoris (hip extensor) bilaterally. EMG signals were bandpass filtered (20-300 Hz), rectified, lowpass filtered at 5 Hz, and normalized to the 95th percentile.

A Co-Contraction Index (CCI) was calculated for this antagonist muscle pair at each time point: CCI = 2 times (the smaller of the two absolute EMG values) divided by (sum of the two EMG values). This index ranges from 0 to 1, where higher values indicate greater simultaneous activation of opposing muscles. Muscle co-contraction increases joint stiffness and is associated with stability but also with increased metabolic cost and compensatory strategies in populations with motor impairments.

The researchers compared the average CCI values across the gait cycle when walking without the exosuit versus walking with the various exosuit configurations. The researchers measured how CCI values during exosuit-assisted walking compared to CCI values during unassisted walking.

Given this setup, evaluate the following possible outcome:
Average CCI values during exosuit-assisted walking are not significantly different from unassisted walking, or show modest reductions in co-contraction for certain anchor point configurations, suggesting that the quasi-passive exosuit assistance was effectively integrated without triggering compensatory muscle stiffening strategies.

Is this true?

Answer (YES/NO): NO